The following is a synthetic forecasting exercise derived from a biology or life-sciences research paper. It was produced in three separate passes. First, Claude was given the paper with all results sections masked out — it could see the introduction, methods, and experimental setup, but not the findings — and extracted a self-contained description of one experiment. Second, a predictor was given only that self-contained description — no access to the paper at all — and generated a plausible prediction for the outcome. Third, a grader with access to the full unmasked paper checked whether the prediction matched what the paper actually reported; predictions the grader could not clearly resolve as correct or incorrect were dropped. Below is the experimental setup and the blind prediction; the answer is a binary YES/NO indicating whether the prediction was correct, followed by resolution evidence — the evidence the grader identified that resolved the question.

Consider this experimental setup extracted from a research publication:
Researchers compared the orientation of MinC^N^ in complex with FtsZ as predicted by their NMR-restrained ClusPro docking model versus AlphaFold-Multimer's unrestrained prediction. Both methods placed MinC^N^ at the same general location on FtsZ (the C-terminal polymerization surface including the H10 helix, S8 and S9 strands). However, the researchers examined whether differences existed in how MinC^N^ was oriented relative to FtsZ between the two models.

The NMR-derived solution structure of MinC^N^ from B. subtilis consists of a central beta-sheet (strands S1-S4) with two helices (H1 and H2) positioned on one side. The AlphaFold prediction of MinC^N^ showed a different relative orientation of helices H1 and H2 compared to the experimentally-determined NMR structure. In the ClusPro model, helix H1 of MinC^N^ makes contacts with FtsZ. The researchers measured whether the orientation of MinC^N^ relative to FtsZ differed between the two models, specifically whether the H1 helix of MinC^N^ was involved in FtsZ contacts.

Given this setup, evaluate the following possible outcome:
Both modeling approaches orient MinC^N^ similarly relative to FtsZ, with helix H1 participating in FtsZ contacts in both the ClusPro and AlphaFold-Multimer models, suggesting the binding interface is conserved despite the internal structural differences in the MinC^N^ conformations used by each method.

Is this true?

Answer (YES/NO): NO